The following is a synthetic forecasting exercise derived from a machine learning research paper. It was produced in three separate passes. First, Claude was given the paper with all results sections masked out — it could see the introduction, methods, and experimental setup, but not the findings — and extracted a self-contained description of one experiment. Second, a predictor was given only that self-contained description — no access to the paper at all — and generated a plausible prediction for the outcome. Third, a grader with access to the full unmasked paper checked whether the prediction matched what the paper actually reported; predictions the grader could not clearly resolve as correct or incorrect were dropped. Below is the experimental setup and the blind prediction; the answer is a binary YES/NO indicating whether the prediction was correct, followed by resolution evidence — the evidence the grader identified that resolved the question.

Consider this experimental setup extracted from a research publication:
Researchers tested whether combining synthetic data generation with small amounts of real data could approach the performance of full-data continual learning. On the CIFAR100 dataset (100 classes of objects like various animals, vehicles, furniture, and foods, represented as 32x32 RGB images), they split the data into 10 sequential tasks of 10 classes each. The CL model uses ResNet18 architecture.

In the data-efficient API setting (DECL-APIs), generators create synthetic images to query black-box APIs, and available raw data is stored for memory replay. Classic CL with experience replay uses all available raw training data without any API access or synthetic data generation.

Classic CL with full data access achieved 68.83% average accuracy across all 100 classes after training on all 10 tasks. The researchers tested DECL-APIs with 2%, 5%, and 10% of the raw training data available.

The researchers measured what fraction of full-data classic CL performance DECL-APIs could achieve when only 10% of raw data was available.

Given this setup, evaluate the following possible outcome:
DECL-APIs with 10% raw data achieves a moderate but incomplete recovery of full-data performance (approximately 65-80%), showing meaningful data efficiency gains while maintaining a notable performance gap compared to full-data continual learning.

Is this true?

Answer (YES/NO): YES